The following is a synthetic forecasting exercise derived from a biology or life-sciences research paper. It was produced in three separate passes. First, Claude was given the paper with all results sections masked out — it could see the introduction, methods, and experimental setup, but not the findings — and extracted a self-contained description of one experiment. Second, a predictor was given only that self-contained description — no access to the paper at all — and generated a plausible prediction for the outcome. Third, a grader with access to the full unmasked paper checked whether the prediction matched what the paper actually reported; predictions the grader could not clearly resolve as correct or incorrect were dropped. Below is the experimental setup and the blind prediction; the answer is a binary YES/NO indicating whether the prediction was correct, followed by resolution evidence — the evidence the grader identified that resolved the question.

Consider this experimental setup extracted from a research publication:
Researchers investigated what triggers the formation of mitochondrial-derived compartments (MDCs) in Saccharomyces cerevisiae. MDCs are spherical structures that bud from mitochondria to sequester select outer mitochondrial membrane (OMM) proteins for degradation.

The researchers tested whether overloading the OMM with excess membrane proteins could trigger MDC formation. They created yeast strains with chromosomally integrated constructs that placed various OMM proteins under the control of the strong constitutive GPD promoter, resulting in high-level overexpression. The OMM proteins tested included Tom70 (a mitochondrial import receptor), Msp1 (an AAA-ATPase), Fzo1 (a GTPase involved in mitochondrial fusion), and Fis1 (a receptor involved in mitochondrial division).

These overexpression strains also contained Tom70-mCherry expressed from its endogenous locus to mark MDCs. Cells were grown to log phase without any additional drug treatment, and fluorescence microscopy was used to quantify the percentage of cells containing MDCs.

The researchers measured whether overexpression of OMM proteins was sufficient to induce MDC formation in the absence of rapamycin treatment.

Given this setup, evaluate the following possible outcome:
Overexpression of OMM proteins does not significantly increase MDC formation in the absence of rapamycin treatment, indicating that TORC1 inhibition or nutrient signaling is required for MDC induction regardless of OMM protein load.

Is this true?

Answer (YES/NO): NO